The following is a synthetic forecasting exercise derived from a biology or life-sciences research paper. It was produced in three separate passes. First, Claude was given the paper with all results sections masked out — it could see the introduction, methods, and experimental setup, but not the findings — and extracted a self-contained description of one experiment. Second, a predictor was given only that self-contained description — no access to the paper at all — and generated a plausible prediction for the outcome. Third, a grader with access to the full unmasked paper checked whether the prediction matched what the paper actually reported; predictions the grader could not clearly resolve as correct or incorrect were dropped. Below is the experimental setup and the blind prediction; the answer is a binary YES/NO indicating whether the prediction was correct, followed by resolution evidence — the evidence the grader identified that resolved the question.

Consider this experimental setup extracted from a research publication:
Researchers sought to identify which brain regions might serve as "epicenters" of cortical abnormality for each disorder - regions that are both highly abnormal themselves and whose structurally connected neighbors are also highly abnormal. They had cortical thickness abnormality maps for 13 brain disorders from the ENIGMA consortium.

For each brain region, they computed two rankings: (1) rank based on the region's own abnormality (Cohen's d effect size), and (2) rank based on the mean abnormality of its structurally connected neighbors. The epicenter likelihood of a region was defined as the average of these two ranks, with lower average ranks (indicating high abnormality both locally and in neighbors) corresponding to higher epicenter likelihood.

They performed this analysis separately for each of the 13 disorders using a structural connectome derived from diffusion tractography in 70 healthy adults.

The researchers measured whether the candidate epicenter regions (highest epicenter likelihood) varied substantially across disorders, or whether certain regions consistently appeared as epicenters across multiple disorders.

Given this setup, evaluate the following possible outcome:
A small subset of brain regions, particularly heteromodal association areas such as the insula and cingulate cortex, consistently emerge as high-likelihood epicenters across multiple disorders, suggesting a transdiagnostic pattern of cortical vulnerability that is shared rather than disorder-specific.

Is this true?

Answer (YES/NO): NO